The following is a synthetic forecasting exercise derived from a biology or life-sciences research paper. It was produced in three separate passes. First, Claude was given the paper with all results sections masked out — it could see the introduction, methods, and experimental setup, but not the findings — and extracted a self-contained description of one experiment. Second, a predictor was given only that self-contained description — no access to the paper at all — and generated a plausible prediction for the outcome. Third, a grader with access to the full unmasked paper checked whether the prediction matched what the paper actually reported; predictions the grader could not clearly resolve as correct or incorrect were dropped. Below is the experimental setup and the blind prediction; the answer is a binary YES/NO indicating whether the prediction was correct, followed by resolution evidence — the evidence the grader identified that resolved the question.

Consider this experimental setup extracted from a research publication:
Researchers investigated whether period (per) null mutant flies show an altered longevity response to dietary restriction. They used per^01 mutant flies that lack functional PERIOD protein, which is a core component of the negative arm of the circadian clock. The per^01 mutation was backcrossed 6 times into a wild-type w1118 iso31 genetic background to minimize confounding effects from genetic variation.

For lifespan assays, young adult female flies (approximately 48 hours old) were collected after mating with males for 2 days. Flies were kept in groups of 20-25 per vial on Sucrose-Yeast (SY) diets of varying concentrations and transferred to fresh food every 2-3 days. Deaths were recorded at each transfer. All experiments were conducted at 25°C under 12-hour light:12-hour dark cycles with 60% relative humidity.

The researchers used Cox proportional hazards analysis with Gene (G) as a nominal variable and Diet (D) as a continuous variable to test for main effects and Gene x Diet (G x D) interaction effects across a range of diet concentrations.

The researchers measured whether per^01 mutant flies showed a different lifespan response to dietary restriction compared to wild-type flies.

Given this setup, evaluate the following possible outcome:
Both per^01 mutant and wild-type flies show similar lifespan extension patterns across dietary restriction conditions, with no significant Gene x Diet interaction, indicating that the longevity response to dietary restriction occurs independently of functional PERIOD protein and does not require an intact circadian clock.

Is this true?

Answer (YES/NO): YES